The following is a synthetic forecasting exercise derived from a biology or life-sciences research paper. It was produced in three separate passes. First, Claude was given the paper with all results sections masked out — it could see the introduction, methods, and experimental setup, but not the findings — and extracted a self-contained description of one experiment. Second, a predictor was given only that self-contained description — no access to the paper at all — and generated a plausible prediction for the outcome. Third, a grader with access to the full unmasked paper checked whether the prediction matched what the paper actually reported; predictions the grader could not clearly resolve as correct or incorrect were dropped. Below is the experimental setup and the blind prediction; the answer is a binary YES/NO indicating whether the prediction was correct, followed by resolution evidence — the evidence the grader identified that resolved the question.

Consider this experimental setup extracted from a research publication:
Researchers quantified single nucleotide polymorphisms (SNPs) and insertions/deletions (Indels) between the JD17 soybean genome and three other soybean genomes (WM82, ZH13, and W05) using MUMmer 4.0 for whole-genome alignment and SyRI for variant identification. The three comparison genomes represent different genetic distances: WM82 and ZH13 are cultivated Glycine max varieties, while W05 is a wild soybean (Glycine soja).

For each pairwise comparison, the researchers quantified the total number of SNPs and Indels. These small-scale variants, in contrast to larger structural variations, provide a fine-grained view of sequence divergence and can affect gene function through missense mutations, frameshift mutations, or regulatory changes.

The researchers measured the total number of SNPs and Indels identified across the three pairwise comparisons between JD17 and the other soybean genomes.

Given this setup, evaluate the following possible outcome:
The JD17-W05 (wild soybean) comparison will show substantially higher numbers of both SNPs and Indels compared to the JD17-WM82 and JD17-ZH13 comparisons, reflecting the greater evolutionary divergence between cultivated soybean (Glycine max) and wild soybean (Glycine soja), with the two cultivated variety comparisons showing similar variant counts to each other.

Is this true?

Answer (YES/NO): NO